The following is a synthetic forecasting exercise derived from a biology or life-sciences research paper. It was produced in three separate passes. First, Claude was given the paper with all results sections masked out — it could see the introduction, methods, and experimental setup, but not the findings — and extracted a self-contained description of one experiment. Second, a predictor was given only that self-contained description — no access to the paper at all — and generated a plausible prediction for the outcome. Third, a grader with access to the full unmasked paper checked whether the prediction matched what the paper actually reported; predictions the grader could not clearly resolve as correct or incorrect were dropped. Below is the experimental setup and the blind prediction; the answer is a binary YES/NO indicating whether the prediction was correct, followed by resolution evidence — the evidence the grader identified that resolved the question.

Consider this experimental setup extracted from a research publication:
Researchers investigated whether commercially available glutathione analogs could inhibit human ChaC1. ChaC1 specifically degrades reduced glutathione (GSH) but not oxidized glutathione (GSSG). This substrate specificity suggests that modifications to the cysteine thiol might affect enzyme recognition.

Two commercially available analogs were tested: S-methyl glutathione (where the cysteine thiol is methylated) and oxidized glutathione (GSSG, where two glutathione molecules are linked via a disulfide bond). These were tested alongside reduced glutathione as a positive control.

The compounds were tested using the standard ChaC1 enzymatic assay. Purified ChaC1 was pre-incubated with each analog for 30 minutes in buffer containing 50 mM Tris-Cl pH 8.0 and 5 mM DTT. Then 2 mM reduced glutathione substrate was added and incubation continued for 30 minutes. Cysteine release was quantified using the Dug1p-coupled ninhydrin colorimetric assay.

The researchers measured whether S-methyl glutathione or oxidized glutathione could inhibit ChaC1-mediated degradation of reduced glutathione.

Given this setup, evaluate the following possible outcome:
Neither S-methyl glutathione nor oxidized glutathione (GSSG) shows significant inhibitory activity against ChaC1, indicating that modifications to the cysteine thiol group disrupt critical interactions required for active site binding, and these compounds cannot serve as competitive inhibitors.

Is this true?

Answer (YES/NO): YES